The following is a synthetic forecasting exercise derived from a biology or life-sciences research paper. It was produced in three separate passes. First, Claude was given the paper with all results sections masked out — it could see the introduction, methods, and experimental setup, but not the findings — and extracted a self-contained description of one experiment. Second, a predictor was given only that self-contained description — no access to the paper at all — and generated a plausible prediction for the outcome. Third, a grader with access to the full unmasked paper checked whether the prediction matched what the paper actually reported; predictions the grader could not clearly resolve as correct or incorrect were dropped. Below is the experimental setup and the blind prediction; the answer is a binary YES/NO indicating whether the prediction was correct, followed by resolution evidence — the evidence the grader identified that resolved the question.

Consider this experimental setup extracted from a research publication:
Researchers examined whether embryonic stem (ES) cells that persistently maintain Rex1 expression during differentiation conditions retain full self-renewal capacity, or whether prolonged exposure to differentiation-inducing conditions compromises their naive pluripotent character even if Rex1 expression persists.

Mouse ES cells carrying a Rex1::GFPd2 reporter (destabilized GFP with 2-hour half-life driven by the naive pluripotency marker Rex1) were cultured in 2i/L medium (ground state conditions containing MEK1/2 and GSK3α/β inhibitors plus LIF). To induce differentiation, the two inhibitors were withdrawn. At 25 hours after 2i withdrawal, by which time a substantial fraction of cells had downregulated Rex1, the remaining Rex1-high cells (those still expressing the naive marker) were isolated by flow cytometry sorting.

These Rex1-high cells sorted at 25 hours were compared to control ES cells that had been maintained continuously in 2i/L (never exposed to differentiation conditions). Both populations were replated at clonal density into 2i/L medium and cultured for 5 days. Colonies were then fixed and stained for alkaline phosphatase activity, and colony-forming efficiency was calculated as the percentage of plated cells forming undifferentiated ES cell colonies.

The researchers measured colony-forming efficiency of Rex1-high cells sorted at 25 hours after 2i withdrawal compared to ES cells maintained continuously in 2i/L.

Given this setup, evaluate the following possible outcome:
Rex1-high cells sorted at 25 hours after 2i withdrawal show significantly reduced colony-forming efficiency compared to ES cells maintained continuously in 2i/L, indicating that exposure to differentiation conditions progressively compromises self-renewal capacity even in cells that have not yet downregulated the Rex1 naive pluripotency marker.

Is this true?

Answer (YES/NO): NO